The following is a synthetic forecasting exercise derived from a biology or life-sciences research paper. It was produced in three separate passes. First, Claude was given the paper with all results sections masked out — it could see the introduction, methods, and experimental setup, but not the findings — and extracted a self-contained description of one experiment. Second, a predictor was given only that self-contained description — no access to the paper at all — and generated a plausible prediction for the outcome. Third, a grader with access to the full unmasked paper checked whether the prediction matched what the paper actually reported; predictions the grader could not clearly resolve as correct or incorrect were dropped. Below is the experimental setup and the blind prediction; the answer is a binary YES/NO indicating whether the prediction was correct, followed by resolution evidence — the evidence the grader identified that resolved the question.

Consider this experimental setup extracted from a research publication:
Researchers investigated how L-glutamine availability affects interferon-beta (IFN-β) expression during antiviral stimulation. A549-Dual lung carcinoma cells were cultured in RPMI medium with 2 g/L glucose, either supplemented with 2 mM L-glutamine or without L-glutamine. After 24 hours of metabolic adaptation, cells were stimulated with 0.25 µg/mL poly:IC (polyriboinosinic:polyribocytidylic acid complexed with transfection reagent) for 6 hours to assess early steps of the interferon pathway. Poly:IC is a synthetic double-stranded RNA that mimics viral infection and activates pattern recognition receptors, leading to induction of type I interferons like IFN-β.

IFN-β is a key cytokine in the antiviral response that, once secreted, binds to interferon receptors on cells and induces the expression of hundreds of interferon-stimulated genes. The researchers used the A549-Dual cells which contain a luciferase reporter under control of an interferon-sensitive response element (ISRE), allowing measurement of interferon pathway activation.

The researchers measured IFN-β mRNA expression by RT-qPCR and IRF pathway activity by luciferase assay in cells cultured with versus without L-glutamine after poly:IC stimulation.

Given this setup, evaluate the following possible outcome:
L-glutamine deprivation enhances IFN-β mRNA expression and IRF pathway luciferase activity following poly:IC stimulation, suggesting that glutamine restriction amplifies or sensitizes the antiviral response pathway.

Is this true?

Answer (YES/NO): NO